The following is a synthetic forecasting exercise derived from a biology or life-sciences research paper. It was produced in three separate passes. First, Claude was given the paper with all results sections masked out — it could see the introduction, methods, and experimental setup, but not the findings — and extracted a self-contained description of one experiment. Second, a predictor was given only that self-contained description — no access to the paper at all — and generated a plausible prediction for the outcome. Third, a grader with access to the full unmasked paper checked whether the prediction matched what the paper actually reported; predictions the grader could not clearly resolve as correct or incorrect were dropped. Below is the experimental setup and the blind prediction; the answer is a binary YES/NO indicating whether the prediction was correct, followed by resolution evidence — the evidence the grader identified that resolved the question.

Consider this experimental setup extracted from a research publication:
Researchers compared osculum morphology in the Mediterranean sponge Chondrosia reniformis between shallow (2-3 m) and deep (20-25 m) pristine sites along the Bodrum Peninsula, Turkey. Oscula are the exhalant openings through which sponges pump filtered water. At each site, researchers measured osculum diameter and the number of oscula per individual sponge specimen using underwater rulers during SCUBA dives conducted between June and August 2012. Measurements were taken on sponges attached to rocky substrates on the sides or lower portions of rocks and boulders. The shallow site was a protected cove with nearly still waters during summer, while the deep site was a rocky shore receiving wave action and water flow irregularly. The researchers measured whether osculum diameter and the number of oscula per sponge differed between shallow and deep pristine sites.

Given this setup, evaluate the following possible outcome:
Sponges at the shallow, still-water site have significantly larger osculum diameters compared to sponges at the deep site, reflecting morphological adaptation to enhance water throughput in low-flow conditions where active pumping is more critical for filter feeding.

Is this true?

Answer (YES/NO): YES